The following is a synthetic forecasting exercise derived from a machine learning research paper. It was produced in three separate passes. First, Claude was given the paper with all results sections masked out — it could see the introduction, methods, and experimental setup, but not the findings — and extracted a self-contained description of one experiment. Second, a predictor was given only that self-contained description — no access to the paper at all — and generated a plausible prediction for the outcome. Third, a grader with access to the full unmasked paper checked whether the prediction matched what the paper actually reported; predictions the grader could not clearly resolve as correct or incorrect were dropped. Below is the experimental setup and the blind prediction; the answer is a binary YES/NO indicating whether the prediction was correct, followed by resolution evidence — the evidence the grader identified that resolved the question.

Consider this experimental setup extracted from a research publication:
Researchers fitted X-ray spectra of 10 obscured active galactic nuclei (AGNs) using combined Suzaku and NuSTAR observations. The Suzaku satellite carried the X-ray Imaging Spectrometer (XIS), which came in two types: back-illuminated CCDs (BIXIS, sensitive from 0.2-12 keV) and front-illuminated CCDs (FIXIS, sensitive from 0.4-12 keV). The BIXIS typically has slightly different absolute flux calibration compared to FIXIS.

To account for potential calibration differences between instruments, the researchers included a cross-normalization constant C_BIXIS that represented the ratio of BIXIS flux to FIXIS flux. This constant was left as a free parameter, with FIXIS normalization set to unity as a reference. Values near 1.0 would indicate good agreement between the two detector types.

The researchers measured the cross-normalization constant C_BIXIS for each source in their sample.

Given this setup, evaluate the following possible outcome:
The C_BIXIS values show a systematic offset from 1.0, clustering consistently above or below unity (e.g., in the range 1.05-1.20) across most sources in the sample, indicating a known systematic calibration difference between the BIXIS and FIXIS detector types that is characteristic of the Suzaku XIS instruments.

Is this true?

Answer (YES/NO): NO